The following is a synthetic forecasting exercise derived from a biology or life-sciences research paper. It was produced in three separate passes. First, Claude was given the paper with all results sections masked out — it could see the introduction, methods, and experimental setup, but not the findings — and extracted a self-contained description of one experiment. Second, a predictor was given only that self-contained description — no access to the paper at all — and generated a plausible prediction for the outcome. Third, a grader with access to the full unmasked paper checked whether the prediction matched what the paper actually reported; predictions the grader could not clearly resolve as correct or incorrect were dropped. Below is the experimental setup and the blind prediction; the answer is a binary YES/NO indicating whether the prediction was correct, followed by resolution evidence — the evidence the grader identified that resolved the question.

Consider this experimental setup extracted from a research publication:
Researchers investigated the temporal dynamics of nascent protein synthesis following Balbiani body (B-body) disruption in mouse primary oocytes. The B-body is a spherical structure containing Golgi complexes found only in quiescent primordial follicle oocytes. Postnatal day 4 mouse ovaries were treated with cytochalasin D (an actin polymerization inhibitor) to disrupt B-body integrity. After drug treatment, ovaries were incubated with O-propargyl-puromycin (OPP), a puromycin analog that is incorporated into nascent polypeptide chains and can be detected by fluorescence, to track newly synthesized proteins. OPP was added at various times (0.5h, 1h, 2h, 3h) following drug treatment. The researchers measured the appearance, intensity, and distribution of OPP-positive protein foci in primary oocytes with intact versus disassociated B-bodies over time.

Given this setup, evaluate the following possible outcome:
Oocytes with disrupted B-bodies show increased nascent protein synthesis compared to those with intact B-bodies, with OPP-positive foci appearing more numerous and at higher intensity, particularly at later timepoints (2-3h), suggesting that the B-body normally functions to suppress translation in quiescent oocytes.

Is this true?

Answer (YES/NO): NO